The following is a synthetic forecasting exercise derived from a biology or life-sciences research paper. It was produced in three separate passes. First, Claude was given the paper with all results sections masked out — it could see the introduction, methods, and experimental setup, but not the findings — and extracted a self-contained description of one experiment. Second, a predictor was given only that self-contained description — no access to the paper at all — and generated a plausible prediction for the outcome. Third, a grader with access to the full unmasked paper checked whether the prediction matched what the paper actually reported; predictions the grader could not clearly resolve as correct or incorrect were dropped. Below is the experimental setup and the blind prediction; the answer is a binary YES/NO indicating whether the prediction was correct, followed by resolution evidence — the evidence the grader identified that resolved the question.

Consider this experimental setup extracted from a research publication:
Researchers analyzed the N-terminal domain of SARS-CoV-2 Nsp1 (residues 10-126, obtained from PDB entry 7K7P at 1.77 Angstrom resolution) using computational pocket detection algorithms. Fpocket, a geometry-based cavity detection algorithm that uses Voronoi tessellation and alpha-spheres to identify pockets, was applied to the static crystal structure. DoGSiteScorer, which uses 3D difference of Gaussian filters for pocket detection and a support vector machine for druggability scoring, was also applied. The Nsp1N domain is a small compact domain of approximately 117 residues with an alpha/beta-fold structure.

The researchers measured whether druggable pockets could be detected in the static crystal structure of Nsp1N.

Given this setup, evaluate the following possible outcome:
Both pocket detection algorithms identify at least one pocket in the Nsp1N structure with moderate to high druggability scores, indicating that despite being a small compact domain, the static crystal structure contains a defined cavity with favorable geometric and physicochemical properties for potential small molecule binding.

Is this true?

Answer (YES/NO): NO